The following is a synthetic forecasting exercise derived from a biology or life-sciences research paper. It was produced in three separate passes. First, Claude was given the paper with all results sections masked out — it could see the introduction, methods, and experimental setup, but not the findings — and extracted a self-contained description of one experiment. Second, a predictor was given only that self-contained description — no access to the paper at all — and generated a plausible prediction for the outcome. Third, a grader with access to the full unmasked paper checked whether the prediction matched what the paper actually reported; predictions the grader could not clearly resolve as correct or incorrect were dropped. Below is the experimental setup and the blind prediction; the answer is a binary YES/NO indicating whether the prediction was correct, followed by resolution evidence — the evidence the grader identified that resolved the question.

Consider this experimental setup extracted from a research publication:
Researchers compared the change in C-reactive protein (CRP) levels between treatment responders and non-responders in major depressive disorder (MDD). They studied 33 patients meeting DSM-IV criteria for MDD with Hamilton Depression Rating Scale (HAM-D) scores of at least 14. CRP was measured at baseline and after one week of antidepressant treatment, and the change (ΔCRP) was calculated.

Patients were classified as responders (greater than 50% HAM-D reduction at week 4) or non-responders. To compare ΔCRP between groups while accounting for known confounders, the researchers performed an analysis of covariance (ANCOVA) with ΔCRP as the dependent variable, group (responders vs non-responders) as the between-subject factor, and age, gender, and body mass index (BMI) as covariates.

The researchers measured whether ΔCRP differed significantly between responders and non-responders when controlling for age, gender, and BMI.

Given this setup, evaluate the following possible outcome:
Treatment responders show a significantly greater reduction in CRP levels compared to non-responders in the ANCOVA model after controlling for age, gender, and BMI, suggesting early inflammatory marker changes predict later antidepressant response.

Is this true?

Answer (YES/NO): NO